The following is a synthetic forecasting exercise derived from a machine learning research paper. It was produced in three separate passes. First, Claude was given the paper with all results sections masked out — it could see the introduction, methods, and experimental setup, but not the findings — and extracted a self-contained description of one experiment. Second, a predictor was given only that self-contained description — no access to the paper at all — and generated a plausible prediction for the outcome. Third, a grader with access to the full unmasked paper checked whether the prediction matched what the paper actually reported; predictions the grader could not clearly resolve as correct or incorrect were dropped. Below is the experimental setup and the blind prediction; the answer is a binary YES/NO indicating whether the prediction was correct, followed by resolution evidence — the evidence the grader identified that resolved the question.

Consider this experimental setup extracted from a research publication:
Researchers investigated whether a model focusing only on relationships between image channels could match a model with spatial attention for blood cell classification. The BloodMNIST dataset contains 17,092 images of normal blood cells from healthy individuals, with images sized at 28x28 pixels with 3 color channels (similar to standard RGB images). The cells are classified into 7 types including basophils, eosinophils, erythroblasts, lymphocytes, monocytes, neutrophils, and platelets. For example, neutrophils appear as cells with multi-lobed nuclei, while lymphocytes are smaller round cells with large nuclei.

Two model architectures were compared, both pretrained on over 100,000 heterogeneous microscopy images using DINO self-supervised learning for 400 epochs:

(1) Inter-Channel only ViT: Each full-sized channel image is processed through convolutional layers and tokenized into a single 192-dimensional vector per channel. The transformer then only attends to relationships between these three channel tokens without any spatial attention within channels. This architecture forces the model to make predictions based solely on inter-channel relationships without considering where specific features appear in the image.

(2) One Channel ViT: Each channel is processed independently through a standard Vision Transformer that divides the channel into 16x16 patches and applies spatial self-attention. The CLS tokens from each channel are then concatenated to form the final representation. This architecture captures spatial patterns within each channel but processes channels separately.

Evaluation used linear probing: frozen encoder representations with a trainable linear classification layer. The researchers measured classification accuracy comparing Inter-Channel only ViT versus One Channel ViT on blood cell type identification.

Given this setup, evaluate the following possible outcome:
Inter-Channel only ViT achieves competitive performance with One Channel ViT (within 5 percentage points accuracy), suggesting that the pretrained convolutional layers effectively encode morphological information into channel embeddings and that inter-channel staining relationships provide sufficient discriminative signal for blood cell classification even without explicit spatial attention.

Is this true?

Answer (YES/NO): NO